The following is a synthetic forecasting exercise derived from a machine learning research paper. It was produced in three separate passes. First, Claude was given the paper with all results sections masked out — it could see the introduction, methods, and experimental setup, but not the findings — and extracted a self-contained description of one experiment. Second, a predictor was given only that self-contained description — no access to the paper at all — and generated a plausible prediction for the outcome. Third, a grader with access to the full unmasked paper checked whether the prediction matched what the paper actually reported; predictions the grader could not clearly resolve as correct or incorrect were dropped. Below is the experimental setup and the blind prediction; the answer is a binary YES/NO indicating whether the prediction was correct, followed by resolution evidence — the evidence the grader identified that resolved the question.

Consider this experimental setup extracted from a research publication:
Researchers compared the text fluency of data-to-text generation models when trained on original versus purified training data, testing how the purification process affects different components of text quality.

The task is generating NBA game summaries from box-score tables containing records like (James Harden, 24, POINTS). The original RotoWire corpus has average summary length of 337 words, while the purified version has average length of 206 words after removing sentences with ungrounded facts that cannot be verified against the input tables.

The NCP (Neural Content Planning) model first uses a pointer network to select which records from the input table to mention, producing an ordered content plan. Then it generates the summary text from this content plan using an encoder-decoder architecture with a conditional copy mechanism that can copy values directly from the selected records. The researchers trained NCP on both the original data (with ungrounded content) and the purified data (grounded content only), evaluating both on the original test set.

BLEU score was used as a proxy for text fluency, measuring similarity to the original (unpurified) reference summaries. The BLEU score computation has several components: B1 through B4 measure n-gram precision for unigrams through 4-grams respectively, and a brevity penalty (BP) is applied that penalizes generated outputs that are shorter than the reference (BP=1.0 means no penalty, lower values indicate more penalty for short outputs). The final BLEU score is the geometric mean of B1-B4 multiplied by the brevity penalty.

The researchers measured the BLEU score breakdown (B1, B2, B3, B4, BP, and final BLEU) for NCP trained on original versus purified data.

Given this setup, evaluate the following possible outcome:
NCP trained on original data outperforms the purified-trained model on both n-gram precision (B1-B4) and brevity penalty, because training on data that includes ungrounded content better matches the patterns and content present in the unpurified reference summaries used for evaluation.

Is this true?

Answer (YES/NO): NO